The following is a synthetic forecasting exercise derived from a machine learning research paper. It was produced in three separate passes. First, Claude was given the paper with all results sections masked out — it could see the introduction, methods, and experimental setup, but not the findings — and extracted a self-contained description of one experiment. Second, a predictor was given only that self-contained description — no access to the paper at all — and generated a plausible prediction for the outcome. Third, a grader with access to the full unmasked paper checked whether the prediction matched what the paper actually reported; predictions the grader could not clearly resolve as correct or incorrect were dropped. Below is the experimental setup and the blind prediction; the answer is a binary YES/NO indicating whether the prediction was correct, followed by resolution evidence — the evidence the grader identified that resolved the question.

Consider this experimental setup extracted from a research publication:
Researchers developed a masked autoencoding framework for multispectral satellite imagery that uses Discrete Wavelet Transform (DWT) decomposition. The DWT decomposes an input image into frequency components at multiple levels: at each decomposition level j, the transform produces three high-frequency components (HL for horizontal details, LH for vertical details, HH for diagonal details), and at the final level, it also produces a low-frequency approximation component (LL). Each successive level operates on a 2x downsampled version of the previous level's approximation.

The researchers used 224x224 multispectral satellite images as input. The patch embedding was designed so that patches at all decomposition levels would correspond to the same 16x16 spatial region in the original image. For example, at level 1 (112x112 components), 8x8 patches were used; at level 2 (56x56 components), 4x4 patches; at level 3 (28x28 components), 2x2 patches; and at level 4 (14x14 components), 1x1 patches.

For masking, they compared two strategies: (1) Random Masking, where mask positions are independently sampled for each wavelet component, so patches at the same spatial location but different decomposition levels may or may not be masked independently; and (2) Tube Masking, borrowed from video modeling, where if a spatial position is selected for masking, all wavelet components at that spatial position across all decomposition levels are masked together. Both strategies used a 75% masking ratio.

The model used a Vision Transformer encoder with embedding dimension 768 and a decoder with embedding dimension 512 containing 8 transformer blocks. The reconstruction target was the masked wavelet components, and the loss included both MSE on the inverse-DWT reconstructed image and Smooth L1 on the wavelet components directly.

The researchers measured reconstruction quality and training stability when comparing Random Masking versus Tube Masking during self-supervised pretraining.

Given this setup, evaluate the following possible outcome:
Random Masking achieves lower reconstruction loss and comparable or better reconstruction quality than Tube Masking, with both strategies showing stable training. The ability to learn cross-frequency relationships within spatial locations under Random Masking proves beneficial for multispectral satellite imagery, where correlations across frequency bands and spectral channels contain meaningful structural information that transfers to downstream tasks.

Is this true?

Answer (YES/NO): NO